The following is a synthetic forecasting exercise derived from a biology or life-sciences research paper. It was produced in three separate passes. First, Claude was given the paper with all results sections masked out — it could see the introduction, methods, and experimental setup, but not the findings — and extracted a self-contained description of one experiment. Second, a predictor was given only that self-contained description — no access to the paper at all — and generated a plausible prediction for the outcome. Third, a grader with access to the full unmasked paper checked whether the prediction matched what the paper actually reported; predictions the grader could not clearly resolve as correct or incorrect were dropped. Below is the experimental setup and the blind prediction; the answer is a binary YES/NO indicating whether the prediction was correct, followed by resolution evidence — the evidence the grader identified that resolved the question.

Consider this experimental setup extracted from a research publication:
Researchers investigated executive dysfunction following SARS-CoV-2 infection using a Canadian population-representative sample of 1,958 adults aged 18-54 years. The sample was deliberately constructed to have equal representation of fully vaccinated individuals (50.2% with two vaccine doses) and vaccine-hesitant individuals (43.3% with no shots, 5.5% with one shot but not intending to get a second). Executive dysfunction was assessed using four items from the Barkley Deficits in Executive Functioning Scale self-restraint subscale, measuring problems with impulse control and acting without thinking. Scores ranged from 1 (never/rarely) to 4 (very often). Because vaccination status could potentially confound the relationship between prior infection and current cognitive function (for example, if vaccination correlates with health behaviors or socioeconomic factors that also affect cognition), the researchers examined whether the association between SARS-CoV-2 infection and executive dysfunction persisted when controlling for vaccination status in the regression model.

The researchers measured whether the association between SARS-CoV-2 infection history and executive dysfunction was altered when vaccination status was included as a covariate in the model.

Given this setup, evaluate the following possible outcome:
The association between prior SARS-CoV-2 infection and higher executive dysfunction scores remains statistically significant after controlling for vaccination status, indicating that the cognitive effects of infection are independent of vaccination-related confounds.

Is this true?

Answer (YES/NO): YES